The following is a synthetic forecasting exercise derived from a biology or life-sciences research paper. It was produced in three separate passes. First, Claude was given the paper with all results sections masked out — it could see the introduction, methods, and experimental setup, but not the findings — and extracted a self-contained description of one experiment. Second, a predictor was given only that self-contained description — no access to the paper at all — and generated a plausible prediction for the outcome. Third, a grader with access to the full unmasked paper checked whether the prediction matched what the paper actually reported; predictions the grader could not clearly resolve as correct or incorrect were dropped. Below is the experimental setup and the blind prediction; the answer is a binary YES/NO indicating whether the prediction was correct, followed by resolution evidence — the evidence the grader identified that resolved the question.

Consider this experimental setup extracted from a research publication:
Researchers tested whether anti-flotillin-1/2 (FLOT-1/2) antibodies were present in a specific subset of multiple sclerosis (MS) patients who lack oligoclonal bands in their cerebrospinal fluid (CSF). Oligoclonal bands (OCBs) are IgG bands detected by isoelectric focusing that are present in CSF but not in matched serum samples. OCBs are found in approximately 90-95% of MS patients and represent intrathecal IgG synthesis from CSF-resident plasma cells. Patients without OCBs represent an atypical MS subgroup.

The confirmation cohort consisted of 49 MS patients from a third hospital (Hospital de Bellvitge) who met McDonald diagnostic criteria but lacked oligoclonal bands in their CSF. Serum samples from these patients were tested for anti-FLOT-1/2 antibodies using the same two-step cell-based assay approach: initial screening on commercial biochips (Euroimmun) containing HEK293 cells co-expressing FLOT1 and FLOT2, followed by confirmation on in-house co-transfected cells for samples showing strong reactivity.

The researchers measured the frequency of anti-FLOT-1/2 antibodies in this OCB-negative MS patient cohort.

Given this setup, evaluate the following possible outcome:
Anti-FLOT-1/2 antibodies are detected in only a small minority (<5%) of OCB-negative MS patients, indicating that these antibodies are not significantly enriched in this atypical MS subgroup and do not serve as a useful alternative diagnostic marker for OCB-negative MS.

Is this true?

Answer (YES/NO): YES